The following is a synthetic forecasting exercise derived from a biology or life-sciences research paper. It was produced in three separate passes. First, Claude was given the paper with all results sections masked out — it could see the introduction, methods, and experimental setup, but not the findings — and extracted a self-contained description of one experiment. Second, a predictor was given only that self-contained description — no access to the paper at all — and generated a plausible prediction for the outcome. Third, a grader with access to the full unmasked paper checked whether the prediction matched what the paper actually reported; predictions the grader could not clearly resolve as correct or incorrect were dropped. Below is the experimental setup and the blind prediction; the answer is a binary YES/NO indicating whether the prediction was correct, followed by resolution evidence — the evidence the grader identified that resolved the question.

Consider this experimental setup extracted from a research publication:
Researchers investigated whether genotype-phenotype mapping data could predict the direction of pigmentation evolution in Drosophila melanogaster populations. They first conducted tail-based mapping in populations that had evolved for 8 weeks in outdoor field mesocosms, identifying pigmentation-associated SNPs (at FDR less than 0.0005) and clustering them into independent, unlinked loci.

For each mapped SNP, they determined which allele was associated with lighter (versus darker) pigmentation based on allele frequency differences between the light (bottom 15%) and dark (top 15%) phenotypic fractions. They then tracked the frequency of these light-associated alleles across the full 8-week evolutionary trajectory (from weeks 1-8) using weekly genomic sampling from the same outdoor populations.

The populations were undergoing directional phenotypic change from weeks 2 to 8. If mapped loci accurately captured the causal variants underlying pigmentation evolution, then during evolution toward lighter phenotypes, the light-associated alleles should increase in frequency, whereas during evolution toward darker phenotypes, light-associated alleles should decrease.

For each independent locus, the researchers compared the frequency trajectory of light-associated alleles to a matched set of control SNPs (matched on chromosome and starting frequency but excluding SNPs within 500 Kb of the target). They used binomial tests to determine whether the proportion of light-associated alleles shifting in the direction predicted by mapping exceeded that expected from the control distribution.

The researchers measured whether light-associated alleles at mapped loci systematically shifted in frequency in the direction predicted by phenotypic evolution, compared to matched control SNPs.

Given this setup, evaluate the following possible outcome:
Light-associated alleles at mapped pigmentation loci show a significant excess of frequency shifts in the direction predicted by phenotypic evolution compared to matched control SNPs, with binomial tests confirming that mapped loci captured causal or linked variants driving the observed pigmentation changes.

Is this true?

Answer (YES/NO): YES